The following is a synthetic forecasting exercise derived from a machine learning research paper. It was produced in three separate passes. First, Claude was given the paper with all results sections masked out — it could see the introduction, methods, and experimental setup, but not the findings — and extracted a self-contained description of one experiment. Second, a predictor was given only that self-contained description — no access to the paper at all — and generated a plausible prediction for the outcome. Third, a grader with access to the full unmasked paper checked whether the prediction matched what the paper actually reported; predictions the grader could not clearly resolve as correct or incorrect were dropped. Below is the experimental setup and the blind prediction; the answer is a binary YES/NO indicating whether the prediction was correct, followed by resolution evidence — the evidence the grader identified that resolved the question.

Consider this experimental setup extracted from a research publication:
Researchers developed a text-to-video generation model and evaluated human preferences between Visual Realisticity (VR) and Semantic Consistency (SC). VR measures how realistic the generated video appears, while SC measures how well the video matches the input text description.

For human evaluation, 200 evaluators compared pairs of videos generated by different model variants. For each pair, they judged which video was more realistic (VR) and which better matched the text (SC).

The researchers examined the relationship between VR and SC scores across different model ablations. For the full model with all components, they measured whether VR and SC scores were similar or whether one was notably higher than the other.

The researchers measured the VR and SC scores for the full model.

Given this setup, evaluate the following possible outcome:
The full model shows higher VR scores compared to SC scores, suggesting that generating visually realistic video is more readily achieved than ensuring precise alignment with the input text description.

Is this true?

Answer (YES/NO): NO